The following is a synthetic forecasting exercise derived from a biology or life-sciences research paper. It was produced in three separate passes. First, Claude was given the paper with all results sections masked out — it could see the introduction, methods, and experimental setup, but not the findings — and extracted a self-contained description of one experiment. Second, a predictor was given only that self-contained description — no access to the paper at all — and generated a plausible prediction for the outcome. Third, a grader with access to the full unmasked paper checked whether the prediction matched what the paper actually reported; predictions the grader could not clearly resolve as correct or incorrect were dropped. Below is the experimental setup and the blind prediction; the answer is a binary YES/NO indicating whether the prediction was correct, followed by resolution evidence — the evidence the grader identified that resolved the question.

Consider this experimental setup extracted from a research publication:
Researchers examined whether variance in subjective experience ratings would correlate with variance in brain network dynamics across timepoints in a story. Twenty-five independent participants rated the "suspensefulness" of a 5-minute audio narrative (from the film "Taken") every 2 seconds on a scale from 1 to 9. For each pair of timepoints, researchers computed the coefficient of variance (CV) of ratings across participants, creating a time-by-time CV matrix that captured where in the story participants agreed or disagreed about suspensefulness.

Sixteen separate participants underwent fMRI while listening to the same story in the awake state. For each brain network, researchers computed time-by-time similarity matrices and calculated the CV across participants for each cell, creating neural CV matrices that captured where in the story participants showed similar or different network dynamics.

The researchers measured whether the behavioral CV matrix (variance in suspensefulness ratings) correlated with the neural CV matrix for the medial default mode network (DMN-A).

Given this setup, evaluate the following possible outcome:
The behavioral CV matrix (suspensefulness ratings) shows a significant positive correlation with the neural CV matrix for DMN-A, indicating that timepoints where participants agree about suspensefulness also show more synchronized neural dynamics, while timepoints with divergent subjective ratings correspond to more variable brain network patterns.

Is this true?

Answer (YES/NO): YES